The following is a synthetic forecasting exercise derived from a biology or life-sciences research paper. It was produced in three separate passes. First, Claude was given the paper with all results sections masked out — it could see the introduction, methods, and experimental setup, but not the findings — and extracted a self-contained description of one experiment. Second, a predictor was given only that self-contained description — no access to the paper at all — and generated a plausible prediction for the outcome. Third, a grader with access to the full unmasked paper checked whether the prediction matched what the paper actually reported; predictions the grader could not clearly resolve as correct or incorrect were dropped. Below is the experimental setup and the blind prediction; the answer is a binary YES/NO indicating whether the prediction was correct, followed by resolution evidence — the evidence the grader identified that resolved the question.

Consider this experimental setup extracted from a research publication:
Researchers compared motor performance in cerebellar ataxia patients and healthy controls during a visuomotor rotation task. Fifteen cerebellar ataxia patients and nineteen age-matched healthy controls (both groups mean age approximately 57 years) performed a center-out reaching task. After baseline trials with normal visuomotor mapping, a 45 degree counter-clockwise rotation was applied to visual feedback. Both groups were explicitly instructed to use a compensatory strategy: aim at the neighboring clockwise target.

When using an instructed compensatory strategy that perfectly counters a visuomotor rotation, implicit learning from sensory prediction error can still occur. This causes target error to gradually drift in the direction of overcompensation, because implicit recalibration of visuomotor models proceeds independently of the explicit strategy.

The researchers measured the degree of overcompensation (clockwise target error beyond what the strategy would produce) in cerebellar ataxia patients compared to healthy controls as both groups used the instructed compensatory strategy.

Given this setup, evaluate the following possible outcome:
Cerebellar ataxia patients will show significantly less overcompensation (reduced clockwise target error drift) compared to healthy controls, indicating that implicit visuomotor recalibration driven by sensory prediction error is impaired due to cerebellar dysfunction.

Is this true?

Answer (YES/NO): YES